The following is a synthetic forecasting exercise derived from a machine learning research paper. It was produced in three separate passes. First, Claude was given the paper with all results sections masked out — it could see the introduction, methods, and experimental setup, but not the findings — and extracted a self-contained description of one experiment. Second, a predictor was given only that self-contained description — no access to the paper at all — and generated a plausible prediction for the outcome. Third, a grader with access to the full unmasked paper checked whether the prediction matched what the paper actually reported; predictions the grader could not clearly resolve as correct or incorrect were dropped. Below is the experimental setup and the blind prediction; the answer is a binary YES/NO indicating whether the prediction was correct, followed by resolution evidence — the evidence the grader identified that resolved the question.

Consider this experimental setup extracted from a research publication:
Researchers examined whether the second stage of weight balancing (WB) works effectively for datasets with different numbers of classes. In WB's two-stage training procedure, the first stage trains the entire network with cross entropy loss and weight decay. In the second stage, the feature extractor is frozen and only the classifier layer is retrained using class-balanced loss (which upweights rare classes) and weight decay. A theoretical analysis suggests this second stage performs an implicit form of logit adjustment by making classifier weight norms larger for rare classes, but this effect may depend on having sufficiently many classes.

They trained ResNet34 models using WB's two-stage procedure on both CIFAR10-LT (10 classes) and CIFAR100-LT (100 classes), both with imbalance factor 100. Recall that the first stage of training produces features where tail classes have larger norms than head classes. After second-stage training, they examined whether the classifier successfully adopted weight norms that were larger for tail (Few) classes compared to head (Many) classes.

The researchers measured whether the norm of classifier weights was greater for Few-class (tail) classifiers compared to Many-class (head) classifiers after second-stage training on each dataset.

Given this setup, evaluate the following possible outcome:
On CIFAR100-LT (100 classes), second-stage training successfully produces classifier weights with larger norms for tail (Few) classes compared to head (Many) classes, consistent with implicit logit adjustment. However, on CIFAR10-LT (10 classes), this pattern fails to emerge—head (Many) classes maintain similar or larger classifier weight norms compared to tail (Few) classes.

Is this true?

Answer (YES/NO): YES